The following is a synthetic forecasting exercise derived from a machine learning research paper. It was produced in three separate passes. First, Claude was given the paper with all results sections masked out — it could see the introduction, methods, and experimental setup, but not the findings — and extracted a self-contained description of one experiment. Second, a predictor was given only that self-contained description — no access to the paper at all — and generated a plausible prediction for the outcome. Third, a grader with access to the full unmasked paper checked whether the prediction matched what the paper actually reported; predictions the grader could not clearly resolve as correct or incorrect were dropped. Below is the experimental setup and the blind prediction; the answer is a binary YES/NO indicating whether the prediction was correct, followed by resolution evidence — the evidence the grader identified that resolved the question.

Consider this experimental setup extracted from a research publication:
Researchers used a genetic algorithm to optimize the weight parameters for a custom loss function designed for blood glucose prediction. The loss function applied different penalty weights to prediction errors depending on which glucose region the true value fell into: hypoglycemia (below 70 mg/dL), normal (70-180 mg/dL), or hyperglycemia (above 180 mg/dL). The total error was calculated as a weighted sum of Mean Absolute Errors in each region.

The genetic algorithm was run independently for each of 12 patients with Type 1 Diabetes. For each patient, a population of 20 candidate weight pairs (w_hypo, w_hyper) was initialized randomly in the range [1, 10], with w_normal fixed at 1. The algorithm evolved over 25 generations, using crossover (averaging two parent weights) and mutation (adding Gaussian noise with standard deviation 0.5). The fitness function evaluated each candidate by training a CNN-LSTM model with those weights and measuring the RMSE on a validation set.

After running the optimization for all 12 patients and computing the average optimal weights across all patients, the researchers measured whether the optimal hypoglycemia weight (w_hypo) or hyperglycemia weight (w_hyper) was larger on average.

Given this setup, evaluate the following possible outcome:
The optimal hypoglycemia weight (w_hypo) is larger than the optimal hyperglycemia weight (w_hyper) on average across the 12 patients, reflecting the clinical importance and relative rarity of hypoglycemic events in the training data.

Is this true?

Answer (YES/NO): YES